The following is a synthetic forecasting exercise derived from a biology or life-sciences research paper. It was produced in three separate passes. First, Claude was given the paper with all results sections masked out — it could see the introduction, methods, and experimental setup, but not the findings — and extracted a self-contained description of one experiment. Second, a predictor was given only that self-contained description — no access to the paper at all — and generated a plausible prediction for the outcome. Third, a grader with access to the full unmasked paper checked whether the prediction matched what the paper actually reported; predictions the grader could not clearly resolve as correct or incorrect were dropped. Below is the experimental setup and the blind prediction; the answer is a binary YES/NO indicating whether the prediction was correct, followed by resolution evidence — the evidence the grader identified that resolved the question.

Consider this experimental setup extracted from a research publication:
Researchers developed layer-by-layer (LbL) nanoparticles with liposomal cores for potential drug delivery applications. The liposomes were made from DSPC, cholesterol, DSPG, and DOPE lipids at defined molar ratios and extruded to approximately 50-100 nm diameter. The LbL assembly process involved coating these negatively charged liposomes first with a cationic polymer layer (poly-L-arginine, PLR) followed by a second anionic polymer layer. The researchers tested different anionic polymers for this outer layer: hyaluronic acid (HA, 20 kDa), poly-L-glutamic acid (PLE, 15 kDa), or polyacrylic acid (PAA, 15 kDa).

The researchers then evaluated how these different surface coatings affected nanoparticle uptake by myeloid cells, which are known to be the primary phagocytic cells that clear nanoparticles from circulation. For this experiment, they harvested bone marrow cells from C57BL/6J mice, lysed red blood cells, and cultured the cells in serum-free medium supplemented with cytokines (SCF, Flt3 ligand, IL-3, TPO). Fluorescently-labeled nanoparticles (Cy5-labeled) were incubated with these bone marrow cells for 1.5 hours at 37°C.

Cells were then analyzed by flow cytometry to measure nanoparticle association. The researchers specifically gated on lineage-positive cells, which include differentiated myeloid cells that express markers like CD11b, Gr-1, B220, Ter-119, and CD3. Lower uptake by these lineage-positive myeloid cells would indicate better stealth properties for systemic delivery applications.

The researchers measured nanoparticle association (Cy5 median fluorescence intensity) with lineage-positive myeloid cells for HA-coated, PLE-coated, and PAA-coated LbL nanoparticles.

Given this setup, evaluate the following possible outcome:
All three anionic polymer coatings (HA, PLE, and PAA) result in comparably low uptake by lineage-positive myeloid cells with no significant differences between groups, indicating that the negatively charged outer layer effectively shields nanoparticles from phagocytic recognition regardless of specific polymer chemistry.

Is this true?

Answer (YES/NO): NO